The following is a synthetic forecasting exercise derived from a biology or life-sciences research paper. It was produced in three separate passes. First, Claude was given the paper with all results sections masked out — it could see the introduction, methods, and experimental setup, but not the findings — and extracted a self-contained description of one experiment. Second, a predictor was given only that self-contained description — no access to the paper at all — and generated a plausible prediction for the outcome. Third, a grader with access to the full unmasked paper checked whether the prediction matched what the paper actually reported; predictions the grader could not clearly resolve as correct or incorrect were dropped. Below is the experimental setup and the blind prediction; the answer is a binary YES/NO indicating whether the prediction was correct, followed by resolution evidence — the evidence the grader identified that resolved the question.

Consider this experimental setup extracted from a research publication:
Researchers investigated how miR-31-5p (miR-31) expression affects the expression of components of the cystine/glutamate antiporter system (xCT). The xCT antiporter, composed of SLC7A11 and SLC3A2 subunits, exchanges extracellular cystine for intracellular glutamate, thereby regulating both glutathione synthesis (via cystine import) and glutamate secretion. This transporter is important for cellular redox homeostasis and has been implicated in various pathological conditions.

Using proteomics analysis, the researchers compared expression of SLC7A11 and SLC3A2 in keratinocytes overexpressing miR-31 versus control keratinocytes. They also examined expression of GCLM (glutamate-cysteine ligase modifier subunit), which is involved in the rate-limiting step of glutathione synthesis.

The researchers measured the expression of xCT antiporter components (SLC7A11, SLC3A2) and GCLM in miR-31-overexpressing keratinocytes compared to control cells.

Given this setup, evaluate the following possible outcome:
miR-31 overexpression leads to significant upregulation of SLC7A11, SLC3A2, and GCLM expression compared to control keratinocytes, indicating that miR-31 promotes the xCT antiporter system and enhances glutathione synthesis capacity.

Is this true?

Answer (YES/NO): NO